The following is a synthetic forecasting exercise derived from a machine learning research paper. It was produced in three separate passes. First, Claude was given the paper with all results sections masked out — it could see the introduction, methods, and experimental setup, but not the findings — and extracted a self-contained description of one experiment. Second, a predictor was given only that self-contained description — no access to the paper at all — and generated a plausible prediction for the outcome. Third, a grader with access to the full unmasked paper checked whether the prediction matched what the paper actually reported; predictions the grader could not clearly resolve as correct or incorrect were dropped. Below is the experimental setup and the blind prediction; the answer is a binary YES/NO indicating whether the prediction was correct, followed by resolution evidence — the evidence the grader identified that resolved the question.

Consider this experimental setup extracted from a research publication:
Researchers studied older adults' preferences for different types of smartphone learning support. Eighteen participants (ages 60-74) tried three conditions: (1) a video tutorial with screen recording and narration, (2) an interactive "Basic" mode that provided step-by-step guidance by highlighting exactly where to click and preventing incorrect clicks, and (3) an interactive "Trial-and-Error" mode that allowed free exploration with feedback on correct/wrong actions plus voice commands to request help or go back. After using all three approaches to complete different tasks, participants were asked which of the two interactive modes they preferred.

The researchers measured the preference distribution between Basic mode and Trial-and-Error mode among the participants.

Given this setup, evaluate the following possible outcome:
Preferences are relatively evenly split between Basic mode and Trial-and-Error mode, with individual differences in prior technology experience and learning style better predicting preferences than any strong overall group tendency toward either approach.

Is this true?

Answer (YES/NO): NO